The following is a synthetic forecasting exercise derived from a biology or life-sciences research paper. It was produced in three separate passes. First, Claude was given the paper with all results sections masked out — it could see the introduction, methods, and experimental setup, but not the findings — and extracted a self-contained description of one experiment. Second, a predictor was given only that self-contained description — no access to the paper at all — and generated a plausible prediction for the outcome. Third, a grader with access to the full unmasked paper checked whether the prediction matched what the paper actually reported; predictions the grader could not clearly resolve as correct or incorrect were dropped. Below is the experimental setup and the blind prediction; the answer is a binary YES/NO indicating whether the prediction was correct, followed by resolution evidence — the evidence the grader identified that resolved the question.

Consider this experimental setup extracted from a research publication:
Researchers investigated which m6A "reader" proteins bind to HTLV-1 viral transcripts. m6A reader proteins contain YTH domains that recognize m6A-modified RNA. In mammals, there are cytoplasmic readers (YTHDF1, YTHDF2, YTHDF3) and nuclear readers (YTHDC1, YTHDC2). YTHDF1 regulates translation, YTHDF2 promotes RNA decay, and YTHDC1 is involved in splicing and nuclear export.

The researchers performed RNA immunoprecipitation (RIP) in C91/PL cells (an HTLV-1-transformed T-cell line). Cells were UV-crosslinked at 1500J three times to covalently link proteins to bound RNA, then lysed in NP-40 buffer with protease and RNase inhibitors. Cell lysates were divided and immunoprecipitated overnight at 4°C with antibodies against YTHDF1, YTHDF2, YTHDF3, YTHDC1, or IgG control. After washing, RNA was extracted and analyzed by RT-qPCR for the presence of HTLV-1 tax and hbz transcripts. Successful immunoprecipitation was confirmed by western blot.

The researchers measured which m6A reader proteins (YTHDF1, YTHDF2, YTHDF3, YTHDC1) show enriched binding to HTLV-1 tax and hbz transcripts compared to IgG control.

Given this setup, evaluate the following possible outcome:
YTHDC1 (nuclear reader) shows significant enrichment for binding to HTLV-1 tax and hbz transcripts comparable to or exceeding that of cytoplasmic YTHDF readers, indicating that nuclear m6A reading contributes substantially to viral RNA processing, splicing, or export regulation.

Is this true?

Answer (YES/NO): YES